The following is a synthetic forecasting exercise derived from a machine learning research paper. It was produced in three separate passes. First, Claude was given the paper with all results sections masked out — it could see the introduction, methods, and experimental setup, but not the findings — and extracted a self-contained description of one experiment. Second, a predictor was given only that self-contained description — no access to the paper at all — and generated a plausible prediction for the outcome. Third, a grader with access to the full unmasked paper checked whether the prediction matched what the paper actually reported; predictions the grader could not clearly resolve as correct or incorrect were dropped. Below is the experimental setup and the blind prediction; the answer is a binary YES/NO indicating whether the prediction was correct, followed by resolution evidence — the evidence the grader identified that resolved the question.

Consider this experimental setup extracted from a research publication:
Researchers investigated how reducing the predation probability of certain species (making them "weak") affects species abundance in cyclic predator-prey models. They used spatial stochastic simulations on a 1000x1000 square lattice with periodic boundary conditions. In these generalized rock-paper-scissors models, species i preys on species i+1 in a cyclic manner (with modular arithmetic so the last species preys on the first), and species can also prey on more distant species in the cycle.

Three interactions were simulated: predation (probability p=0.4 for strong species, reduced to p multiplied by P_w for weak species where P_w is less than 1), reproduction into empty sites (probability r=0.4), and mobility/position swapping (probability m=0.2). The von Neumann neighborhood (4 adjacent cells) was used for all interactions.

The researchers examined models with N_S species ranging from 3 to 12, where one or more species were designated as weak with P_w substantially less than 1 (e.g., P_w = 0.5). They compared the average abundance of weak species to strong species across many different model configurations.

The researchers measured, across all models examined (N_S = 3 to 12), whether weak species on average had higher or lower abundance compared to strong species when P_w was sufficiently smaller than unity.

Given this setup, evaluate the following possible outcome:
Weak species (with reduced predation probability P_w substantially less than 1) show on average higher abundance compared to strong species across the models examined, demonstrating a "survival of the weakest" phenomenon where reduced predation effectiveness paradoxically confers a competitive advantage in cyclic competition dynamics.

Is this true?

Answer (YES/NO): YES